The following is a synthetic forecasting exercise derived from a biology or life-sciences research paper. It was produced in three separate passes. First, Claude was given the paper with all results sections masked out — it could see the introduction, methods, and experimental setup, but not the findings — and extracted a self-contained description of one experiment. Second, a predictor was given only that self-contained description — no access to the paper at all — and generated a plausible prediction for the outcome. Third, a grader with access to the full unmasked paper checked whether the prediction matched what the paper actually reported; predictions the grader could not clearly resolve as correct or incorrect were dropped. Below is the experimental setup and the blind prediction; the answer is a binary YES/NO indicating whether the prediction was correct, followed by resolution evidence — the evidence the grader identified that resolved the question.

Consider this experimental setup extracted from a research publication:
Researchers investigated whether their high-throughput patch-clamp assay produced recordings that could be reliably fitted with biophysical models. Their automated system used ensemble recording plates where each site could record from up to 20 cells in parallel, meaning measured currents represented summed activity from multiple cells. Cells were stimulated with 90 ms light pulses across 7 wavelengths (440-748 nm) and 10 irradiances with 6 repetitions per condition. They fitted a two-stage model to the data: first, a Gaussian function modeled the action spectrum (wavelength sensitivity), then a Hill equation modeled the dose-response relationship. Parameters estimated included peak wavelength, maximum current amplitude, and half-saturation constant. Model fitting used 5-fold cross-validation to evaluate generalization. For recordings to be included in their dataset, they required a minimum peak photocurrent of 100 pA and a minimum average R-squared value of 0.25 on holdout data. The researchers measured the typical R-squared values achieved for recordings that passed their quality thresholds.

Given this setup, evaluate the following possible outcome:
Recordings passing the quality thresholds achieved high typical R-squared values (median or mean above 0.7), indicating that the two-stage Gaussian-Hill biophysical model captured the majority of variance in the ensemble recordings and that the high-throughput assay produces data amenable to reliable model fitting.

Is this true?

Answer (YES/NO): YES